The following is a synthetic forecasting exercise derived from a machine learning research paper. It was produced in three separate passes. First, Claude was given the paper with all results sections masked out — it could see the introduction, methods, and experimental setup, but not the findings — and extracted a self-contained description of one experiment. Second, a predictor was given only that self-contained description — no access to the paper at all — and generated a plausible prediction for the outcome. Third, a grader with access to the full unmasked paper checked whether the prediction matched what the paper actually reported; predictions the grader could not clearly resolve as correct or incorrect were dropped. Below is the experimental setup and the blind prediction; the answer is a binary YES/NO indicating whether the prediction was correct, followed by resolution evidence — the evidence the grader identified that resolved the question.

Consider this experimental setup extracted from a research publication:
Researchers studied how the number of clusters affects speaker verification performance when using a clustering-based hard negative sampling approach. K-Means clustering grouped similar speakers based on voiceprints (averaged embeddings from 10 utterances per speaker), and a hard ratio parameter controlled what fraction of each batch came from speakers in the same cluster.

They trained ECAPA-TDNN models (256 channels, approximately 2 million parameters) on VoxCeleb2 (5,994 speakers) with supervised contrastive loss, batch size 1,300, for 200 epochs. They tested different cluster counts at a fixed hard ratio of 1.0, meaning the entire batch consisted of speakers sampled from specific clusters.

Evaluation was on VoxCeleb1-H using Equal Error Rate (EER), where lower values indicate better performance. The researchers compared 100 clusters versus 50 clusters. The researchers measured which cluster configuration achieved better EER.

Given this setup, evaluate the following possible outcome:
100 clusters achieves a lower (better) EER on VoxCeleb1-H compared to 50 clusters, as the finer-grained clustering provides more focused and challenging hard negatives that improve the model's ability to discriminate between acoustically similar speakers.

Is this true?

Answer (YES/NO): NO